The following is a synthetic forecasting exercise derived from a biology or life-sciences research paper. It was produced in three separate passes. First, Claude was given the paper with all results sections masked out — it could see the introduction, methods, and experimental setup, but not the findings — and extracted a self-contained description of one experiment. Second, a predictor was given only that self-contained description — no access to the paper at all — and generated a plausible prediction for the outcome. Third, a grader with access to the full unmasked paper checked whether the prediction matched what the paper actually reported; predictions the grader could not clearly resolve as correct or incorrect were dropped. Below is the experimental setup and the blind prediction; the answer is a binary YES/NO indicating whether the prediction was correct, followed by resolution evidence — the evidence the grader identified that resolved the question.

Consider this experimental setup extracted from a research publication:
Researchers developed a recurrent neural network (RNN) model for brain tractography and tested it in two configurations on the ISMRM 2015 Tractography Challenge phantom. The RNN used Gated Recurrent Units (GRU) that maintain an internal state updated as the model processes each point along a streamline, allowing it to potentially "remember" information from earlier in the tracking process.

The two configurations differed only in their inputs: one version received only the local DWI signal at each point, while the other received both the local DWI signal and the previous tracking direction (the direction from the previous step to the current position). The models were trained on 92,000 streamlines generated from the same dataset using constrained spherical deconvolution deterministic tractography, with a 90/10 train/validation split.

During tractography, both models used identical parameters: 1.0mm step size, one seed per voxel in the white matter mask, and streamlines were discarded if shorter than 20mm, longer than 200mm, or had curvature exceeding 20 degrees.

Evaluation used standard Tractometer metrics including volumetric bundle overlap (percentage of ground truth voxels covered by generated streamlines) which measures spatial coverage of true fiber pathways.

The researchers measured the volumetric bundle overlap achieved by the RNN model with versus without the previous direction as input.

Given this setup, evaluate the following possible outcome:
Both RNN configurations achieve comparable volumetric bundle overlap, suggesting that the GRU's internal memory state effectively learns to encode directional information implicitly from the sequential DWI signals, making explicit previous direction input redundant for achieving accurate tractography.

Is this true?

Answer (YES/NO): NO